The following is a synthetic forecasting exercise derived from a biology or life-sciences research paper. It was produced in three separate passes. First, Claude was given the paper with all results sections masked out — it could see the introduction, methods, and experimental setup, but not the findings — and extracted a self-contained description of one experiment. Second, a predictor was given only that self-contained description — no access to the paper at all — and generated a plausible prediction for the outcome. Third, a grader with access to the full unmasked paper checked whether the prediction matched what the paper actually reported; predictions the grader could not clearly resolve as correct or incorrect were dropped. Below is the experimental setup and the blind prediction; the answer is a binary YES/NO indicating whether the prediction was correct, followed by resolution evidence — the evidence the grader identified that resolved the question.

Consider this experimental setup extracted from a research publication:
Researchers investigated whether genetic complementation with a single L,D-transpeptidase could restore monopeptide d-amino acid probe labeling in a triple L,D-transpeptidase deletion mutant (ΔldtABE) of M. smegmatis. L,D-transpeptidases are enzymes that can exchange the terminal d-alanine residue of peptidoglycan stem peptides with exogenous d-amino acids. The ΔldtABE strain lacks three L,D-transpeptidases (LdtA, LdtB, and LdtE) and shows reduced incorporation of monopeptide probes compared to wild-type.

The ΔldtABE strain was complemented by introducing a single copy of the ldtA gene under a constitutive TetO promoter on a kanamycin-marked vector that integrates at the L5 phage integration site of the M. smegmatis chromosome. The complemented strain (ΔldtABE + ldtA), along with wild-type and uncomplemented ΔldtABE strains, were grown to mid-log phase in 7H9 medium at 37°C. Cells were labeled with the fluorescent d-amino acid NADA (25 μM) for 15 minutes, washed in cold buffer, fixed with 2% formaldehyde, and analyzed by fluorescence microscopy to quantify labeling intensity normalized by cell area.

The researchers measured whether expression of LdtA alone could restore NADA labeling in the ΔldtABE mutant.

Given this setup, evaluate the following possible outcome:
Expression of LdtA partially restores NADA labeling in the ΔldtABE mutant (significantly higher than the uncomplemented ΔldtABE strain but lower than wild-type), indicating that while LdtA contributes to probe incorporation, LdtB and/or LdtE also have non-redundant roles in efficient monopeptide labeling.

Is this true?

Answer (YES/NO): NO